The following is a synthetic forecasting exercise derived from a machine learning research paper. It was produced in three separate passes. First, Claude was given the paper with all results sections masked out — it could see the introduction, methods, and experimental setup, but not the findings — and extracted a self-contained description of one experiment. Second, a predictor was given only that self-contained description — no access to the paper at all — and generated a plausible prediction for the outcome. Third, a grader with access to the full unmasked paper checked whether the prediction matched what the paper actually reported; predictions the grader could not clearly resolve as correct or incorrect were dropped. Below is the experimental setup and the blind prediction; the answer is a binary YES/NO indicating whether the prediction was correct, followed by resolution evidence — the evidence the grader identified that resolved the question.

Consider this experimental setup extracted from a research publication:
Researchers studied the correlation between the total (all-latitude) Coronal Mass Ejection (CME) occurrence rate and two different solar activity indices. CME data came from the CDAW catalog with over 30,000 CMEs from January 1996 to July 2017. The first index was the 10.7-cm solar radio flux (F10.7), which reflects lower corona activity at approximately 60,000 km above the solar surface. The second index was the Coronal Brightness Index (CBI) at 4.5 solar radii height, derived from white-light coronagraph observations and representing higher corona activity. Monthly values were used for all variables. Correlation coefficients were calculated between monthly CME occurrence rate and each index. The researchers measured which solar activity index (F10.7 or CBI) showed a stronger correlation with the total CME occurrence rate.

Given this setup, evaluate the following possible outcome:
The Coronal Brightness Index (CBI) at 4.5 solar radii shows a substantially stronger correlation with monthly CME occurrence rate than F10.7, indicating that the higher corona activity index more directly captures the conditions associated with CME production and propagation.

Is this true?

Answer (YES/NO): NO